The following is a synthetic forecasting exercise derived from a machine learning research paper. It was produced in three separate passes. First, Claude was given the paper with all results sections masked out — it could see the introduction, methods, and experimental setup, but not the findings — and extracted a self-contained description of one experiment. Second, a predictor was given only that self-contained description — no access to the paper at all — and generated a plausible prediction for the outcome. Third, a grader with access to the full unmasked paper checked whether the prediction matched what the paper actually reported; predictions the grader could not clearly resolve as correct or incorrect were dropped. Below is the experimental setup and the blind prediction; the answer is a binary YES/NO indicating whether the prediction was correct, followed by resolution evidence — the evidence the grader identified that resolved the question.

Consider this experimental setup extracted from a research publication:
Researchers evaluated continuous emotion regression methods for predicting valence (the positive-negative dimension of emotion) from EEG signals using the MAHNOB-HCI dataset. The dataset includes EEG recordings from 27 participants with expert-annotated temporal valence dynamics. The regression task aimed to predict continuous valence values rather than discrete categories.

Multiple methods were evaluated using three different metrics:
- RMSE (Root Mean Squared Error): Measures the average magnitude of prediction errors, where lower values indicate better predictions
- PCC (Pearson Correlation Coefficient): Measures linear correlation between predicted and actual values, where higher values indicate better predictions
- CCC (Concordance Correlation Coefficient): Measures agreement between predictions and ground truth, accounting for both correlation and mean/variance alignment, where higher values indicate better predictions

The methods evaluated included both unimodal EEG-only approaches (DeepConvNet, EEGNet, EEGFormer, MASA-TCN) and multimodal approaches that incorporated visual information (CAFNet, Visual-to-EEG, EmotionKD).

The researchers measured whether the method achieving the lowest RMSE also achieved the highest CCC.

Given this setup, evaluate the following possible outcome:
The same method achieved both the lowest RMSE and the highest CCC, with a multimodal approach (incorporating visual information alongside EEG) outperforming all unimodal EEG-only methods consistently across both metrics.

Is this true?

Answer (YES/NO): NO